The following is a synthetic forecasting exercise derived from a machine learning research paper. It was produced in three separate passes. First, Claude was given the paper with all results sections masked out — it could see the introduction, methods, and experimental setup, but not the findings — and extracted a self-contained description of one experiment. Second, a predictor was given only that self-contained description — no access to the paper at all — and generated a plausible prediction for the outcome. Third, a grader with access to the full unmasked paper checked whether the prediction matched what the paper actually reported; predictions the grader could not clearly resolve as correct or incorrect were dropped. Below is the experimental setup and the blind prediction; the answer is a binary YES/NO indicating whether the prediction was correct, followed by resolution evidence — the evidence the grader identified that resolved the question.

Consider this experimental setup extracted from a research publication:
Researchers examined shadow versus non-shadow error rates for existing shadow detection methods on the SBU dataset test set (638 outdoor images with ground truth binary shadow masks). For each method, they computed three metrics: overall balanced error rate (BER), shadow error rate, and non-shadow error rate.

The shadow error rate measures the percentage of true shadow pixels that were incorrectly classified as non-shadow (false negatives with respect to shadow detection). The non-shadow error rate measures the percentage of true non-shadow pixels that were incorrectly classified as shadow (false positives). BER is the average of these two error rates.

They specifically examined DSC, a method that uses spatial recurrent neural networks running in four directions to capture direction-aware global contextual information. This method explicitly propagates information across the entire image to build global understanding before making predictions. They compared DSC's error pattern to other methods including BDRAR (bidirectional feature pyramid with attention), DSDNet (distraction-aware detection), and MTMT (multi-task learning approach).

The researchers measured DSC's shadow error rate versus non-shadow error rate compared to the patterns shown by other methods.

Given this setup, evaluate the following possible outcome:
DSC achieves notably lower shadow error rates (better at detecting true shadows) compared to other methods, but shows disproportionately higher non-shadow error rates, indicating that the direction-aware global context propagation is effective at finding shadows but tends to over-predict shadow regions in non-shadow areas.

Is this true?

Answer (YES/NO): NO